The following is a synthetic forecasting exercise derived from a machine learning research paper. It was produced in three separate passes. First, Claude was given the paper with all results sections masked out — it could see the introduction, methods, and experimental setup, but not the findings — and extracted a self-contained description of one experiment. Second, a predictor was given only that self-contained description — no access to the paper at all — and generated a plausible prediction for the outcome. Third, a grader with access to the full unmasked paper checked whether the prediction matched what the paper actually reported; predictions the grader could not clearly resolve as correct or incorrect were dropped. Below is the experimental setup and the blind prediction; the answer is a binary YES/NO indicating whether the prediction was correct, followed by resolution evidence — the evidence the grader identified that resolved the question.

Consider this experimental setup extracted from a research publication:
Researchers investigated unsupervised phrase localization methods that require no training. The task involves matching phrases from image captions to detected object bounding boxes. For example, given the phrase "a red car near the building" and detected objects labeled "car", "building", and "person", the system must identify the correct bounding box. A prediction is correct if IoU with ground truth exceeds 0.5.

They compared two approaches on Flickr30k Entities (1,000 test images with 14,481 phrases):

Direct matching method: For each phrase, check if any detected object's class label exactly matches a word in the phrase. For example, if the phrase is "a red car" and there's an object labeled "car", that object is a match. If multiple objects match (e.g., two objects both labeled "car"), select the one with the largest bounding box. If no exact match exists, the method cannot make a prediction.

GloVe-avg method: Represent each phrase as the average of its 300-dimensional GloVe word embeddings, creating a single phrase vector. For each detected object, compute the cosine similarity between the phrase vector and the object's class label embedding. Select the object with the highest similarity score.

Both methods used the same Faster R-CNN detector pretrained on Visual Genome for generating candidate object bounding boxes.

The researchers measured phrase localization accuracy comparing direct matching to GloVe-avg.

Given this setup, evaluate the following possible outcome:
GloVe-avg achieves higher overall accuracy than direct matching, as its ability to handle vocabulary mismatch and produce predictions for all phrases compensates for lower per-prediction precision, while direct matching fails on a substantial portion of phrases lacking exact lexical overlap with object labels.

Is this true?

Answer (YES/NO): YES